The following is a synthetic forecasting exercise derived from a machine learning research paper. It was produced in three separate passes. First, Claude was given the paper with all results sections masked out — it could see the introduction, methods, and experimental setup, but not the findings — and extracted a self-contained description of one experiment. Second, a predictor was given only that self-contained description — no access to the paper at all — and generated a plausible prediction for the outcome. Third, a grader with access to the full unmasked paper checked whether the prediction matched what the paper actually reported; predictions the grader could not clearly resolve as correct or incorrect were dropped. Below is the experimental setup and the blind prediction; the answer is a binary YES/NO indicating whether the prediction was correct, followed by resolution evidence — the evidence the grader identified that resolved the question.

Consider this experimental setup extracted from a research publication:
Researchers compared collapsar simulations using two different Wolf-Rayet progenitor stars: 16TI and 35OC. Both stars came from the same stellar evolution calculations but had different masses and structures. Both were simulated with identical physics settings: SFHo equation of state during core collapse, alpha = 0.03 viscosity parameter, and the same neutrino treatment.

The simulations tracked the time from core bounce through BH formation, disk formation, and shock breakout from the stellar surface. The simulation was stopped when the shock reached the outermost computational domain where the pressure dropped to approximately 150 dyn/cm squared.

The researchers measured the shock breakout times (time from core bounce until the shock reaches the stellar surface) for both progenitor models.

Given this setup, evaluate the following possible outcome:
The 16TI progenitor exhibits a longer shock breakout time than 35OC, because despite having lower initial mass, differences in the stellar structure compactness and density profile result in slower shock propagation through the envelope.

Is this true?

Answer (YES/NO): YES